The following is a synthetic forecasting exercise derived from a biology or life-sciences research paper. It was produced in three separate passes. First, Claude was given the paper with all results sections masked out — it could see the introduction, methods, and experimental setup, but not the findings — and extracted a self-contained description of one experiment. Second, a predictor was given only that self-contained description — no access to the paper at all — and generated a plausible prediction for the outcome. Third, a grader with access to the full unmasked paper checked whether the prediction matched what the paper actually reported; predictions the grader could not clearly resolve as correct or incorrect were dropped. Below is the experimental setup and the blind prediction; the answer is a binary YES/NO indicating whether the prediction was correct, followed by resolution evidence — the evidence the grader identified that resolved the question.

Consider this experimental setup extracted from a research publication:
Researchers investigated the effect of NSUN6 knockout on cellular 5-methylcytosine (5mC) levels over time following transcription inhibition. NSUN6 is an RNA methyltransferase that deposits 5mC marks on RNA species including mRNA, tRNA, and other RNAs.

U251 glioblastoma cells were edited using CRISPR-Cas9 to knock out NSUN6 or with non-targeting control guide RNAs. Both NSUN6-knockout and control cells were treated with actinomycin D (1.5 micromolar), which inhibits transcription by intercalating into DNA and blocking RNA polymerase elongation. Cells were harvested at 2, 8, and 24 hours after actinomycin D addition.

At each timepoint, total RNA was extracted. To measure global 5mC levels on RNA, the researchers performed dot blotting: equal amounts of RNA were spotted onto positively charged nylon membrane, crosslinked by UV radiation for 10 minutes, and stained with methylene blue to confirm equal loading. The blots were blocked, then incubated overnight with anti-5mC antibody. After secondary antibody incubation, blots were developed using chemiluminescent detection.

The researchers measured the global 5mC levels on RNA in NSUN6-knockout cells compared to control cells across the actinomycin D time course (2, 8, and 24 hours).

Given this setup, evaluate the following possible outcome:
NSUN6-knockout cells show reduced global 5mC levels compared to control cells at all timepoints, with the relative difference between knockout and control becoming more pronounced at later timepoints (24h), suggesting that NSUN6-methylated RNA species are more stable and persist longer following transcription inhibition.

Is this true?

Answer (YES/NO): NO